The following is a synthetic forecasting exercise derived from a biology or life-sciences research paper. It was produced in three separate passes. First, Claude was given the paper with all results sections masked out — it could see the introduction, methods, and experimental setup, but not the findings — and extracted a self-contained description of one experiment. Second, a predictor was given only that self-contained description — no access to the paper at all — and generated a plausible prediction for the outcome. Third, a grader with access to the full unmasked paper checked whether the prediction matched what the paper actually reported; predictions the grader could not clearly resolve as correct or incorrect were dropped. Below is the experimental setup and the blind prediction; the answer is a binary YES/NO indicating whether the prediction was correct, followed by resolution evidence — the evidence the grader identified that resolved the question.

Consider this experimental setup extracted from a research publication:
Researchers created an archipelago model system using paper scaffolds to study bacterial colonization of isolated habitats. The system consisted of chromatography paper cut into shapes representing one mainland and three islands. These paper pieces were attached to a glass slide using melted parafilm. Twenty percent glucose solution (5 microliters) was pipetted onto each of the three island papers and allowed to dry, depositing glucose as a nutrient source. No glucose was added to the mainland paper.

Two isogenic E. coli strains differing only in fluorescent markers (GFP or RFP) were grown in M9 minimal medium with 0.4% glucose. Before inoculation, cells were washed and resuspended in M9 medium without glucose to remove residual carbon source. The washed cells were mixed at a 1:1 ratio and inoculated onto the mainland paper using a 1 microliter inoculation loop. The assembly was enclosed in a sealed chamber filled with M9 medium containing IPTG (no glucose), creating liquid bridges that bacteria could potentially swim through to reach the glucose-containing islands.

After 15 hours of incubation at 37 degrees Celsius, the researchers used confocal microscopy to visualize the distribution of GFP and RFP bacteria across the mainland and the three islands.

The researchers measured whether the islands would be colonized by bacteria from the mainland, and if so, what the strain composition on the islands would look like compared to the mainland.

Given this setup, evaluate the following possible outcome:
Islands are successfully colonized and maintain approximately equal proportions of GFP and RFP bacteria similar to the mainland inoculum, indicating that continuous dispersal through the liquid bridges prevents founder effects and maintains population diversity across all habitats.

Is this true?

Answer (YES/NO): NO